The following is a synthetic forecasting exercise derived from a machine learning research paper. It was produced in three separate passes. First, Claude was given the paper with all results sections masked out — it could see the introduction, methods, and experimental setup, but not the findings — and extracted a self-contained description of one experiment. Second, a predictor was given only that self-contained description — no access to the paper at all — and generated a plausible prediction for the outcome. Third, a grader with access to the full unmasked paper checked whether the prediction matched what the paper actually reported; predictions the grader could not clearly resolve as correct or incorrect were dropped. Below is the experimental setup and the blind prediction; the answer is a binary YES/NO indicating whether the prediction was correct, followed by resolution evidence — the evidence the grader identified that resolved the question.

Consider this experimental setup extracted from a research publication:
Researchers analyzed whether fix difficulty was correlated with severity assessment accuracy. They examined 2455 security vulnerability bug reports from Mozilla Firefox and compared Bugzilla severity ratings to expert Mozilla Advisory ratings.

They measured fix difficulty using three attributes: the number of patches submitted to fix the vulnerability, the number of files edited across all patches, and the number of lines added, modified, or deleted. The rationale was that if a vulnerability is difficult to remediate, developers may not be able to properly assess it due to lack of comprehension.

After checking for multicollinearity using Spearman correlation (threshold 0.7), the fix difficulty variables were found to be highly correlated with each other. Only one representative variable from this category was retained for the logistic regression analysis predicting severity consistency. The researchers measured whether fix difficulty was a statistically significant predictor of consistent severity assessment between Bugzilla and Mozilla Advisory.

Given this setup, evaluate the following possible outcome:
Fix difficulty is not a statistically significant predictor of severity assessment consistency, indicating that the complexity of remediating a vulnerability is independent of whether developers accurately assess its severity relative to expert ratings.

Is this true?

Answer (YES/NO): YES